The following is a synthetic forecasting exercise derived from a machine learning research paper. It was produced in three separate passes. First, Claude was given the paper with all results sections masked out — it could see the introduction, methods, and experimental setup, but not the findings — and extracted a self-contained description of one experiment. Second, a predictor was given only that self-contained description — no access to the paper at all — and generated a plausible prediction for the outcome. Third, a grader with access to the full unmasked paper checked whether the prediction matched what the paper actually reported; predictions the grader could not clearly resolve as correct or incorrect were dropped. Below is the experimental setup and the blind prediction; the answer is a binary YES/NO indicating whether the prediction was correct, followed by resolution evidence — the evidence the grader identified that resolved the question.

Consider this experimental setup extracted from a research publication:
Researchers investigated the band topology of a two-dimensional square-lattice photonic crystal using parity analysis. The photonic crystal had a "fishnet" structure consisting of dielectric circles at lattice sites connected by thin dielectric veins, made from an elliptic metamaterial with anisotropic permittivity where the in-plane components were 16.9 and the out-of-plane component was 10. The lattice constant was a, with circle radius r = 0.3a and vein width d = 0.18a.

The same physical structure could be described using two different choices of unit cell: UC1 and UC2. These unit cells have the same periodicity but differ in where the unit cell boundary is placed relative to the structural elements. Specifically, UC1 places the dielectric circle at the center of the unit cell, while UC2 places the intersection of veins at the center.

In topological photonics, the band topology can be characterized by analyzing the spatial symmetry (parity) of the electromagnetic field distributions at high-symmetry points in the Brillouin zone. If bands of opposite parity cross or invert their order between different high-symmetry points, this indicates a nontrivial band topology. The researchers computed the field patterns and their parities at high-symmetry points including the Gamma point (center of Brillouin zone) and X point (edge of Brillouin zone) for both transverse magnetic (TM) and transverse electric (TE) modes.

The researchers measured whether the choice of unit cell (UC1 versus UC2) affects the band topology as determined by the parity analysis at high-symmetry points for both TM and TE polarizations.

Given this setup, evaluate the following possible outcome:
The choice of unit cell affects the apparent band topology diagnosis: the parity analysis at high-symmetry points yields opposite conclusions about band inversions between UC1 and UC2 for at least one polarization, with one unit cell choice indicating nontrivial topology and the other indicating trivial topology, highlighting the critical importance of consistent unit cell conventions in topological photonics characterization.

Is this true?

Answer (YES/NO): YES